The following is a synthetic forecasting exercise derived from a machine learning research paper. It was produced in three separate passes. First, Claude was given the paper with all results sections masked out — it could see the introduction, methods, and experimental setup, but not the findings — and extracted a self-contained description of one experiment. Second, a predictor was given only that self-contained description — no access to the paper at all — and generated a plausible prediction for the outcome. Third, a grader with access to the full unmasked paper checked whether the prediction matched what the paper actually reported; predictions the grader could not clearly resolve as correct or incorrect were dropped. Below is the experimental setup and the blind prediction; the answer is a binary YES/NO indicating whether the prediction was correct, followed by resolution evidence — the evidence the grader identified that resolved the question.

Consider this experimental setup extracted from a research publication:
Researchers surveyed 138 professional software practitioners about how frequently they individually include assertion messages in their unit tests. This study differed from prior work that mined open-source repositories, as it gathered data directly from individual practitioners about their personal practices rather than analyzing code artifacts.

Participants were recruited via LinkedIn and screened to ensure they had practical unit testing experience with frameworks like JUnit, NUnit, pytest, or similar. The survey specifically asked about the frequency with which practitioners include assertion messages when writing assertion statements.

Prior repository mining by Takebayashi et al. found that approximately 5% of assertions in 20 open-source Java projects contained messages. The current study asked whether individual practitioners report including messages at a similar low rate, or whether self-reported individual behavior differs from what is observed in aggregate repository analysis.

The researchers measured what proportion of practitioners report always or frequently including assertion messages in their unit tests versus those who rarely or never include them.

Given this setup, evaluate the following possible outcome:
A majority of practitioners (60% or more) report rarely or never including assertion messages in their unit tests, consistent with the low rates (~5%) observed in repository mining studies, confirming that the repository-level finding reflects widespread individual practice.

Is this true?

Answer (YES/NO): NO